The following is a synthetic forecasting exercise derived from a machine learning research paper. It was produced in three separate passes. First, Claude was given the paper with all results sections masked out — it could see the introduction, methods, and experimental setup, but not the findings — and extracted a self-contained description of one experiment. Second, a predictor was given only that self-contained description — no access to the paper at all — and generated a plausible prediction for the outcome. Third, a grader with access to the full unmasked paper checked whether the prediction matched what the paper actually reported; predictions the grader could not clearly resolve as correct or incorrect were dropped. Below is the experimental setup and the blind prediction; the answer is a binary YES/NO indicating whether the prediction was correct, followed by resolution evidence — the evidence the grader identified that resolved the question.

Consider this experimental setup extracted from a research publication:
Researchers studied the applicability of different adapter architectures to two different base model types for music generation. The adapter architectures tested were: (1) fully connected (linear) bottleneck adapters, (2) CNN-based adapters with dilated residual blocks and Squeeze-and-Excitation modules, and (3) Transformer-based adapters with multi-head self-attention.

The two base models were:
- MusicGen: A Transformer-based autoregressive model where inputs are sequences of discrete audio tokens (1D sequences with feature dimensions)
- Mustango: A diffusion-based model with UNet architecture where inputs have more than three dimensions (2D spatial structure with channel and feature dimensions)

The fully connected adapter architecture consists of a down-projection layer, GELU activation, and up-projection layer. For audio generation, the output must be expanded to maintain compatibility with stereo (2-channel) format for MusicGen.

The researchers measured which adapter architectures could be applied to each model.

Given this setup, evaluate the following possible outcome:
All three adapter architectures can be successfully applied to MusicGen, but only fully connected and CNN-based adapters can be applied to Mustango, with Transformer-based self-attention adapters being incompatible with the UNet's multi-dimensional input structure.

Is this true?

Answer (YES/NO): NO